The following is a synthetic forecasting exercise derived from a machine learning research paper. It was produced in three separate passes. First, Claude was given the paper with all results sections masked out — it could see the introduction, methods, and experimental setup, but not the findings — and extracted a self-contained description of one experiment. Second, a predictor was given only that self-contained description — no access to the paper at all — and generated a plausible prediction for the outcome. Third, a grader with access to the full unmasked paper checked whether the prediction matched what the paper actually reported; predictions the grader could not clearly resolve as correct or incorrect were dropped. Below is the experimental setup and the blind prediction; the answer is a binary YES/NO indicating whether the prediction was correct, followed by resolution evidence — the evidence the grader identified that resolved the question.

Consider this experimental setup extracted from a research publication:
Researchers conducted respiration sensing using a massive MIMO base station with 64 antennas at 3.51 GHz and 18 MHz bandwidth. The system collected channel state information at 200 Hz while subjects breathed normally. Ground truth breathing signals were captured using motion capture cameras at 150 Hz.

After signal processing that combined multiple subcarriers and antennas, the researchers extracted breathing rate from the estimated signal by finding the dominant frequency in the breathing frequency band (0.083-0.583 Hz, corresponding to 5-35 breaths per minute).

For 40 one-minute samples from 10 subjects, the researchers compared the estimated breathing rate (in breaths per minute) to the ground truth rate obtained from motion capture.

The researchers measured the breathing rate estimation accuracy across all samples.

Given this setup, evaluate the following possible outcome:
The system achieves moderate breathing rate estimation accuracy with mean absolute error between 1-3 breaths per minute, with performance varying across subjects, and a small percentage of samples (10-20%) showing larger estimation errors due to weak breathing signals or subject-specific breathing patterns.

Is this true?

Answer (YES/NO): NO